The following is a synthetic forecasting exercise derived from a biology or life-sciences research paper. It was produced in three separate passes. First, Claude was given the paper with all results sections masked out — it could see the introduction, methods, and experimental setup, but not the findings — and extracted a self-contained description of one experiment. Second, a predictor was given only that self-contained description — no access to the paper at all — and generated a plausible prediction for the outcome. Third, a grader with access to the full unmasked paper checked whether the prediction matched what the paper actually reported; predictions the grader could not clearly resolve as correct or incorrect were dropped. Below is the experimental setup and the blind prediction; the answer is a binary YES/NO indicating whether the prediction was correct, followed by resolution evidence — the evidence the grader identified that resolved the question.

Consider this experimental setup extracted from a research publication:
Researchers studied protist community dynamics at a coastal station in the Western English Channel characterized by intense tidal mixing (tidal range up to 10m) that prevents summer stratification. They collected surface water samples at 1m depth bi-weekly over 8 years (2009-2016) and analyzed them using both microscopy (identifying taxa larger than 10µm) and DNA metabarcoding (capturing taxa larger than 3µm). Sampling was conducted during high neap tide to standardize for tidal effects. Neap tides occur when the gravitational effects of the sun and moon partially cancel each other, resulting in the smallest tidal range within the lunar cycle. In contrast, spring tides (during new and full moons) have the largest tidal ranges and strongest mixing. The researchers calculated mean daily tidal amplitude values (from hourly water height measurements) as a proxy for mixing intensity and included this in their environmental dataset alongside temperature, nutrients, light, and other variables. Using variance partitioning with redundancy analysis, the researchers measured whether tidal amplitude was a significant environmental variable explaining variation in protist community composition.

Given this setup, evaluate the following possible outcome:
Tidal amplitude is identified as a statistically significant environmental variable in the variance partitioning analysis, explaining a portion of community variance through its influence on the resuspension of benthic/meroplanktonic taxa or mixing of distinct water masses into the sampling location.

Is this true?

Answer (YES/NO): NO